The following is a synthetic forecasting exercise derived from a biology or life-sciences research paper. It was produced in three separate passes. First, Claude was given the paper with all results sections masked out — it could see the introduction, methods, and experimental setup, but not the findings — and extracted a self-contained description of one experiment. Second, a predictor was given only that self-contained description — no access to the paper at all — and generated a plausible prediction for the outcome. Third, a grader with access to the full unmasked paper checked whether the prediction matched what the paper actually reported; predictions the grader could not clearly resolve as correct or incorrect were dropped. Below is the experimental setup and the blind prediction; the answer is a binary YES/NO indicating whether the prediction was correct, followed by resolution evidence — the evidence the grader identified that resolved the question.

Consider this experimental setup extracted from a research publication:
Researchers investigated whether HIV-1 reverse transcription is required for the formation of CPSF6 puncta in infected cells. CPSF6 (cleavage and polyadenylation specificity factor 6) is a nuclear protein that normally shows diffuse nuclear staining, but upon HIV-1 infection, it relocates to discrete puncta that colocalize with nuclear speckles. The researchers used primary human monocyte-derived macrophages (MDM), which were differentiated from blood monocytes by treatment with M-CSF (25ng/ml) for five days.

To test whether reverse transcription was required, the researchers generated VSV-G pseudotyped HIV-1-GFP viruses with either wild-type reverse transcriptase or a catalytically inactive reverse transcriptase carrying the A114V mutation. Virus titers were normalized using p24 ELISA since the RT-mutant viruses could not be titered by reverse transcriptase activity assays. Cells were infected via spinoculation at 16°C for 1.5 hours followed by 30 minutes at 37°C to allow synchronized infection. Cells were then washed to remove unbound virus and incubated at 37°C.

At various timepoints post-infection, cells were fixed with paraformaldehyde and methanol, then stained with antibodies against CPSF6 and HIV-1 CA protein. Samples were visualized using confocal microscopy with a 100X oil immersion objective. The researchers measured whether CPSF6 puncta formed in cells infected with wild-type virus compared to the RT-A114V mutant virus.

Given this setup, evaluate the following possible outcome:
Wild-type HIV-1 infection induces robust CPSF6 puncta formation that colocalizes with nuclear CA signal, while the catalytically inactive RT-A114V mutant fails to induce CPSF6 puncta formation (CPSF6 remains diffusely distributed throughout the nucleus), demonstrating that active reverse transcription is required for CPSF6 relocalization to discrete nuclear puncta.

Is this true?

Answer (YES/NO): NO